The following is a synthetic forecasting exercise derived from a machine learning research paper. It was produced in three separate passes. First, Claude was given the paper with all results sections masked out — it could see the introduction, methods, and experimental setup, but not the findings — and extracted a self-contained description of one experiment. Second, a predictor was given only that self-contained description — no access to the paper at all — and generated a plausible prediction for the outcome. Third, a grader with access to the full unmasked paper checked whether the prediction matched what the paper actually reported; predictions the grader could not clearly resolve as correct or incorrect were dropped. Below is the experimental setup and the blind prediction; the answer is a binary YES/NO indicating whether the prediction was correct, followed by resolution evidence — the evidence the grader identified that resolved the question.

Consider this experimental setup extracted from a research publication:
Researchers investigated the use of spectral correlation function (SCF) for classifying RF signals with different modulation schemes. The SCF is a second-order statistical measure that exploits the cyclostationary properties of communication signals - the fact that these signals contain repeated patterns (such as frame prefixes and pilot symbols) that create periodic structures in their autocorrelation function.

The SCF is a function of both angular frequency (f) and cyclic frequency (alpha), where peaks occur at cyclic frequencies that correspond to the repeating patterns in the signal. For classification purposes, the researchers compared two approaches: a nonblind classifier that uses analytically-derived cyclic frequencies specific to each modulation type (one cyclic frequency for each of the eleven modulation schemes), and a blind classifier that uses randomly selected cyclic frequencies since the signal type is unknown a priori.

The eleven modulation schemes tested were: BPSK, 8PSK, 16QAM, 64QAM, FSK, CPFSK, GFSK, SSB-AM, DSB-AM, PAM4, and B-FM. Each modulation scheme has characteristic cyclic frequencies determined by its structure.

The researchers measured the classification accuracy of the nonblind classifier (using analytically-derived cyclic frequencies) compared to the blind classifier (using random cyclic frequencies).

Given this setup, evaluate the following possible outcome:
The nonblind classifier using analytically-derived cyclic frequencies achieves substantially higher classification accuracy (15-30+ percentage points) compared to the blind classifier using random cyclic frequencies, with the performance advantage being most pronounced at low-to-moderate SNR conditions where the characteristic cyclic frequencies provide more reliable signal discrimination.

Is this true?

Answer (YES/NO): NO